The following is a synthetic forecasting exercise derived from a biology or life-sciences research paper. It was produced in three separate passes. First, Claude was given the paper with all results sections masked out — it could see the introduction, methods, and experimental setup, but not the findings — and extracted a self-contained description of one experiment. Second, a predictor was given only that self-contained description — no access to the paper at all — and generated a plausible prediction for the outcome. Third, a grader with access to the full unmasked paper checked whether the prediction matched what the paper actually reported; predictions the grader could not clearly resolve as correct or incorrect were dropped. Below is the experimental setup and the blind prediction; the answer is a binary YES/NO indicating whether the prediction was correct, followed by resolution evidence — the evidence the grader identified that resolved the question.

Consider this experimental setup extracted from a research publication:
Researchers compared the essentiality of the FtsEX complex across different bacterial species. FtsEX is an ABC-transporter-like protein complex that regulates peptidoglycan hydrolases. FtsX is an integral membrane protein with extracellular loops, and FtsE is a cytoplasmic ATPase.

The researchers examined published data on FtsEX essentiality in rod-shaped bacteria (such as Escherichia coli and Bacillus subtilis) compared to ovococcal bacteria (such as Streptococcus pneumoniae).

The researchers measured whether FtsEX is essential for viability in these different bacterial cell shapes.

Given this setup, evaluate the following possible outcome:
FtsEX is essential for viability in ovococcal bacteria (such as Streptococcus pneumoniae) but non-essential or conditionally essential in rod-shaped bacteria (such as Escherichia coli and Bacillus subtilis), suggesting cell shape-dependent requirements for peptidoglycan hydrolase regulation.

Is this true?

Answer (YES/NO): YES